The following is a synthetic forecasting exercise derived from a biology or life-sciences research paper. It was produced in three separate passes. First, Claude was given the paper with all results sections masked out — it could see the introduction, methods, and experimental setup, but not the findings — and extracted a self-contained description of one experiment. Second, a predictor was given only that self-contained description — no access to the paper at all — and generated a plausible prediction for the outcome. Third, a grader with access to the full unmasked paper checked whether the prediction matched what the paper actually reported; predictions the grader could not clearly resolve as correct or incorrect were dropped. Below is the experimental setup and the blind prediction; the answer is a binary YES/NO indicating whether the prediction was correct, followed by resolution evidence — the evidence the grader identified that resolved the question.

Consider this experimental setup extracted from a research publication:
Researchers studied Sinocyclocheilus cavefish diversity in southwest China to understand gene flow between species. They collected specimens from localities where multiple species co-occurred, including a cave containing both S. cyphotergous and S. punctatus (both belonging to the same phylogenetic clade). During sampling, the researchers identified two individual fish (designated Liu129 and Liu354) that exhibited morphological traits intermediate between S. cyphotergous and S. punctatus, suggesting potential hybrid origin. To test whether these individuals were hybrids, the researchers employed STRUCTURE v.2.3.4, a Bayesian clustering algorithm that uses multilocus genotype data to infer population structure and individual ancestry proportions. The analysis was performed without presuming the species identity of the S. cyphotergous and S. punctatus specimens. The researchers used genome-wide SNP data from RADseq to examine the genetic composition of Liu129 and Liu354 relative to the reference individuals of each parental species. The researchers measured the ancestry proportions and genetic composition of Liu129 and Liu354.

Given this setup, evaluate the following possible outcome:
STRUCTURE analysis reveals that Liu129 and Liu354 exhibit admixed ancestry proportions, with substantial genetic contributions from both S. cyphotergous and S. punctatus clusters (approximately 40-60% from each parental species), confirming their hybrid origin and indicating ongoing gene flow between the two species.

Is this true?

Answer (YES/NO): YES